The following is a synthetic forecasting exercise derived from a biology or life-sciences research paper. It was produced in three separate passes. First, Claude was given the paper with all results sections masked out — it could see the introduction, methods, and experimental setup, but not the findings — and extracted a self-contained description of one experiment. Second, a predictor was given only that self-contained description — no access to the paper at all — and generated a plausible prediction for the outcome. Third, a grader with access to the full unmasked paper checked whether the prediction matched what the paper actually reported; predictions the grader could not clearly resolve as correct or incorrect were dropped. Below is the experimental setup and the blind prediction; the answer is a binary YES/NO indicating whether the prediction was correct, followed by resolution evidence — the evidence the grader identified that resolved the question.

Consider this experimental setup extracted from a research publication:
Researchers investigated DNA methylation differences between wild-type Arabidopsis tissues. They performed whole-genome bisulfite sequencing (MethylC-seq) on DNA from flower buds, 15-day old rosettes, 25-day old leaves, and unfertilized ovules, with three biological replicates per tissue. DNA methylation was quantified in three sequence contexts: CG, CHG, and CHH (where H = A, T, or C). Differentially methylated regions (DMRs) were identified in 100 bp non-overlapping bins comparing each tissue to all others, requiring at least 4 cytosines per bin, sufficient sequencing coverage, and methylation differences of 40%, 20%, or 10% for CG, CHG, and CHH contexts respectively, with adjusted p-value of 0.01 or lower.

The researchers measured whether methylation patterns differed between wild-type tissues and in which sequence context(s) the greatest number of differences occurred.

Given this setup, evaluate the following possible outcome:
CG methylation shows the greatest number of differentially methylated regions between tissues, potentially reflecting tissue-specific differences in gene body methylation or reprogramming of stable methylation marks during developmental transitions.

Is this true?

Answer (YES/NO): NO